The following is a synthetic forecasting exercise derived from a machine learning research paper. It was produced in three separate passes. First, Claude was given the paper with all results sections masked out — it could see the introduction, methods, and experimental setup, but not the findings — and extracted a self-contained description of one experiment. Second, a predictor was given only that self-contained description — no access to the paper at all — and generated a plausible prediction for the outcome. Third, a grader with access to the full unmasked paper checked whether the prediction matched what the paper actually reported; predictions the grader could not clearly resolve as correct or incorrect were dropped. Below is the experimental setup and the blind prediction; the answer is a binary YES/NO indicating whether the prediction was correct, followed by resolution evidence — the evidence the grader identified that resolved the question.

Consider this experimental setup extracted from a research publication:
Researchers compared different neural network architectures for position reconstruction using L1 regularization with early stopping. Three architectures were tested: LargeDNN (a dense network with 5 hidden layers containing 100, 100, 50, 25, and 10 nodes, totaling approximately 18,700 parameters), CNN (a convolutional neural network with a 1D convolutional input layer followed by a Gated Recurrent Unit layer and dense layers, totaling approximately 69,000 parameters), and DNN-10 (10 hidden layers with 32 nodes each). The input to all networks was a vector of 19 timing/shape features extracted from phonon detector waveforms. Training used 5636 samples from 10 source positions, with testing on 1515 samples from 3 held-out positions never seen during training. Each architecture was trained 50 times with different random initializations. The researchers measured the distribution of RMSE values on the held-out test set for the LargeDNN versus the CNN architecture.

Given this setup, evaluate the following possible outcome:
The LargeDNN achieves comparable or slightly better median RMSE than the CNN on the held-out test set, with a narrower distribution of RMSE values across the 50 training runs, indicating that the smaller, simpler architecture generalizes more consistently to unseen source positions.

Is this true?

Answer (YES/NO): YES